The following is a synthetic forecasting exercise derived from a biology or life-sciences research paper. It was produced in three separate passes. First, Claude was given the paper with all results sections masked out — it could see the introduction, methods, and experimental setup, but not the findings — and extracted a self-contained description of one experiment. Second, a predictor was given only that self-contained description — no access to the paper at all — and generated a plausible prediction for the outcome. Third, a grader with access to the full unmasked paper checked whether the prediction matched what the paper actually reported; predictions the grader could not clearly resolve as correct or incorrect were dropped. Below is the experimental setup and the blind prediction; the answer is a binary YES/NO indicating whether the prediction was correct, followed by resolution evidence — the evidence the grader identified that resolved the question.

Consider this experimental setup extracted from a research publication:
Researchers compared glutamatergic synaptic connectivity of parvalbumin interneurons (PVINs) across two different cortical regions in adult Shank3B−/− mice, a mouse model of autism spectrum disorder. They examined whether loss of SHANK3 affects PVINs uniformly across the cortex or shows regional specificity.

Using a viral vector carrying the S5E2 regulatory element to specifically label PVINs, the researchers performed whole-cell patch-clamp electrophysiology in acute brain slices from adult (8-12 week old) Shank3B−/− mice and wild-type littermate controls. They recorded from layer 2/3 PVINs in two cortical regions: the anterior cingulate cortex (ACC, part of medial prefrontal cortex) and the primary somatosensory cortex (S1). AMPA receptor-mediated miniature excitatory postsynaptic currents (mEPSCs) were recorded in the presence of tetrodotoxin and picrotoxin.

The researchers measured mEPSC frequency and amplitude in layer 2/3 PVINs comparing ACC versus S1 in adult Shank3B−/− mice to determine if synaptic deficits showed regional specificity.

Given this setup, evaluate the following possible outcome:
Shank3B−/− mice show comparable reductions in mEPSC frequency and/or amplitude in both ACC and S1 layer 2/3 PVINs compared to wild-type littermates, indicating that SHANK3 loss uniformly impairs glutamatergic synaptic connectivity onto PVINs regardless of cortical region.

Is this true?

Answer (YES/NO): NO